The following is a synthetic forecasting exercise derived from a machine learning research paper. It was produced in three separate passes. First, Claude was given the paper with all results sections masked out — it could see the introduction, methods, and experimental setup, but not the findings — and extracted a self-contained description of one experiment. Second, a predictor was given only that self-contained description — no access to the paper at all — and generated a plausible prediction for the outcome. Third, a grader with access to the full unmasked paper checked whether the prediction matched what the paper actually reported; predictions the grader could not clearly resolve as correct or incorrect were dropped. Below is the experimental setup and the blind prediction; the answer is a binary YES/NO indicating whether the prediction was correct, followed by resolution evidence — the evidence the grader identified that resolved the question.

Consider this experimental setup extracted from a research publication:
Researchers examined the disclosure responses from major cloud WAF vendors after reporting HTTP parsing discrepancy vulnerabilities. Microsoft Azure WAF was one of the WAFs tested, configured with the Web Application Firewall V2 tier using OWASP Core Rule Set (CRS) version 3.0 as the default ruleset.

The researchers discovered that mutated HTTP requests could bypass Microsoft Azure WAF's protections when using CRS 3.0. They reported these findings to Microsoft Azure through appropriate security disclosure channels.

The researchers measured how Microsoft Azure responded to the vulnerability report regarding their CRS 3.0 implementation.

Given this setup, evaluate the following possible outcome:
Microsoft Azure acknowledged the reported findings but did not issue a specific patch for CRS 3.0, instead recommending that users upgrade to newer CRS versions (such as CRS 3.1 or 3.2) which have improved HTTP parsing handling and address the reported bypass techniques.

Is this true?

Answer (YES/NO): YES